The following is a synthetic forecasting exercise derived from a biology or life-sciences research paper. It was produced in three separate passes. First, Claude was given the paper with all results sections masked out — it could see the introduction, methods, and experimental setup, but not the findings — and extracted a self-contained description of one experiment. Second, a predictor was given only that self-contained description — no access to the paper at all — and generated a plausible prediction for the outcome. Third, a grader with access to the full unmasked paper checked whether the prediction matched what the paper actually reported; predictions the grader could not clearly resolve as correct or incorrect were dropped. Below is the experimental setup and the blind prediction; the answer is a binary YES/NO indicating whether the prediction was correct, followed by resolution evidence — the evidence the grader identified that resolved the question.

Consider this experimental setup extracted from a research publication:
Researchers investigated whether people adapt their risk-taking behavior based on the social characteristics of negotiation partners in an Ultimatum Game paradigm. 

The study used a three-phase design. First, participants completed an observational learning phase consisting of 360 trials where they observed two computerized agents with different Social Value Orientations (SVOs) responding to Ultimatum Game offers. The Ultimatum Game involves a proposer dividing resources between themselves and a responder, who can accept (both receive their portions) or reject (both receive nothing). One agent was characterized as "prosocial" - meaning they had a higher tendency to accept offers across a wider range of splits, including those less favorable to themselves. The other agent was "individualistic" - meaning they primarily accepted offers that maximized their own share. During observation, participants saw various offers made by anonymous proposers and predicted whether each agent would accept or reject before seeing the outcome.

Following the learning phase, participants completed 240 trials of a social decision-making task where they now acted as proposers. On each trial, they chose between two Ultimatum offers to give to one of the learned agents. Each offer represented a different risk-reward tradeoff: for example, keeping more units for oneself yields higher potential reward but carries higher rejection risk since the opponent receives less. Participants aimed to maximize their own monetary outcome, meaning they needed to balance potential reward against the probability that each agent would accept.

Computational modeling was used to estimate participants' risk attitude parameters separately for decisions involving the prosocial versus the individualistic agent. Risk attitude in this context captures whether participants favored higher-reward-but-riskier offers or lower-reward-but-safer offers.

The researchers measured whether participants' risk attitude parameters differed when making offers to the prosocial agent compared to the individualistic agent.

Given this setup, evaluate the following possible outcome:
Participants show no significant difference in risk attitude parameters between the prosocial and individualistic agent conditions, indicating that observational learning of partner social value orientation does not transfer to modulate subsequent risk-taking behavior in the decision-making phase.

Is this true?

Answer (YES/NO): NO